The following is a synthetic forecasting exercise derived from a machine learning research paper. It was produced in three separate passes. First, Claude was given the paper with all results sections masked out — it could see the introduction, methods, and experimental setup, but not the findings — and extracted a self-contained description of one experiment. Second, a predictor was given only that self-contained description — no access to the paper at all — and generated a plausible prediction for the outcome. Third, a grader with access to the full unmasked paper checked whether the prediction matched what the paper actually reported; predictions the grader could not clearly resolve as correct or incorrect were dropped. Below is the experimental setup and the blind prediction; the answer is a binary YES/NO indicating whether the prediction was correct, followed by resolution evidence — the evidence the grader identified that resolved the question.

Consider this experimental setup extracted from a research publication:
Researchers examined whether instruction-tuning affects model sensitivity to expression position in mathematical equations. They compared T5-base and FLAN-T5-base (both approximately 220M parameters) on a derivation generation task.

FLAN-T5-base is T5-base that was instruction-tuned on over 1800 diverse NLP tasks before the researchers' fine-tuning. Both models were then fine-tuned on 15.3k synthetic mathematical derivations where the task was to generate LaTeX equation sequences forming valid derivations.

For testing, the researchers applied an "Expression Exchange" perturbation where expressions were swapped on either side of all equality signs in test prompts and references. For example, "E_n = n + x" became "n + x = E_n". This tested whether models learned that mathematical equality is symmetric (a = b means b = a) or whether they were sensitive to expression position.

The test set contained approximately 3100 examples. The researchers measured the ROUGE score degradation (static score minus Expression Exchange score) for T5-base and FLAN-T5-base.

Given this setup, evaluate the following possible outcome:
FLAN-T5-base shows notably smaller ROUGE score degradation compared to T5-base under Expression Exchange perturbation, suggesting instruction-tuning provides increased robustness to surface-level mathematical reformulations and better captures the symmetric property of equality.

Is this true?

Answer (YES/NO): NO